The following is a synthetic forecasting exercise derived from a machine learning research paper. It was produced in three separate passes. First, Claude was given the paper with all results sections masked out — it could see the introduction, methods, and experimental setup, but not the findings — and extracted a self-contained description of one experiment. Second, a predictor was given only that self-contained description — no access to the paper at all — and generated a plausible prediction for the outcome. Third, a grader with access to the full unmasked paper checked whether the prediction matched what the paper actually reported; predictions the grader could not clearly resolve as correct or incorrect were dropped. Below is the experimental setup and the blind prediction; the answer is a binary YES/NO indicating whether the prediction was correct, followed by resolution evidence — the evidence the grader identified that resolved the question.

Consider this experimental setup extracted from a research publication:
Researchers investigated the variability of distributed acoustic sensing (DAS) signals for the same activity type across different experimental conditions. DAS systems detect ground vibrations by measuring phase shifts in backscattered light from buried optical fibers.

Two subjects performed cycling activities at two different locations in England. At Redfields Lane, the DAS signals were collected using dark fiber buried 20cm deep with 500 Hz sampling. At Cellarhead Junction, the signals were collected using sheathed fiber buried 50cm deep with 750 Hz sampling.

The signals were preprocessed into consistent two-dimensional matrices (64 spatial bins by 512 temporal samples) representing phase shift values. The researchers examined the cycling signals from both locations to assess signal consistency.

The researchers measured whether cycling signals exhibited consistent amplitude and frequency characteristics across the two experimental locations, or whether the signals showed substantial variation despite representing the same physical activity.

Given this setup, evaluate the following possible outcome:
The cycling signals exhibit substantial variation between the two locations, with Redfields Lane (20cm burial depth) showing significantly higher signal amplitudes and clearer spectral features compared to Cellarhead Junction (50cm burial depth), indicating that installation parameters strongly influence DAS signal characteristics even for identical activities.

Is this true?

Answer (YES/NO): NO